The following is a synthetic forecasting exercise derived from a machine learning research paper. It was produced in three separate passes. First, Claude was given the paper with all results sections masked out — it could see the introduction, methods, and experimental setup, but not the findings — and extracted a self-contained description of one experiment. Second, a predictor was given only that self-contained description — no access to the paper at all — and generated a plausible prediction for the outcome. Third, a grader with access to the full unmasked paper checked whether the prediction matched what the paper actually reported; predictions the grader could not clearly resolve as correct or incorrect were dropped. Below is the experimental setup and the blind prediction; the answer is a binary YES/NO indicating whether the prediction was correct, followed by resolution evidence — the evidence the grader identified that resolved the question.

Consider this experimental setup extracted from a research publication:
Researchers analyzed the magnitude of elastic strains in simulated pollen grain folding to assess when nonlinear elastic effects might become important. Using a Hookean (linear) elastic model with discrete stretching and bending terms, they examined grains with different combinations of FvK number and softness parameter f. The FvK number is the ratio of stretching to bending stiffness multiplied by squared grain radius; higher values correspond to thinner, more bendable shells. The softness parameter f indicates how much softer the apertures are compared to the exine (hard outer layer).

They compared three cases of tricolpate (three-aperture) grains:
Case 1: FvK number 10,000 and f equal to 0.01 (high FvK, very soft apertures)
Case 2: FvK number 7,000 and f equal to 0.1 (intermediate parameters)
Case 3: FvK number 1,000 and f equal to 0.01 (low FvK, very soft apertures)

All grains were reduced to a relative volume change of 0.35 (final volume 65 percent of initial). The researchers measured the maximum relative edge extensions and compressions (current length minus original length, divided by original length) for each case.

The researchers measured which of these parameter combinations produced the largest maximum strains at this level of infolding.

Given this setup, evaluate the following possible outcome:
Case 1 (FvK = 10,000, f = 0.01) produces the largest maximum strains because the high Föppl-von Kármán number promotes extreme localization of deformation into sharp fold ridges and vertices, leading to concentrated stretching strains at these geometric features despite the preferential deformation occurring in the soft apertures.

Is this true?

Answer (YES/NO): NO